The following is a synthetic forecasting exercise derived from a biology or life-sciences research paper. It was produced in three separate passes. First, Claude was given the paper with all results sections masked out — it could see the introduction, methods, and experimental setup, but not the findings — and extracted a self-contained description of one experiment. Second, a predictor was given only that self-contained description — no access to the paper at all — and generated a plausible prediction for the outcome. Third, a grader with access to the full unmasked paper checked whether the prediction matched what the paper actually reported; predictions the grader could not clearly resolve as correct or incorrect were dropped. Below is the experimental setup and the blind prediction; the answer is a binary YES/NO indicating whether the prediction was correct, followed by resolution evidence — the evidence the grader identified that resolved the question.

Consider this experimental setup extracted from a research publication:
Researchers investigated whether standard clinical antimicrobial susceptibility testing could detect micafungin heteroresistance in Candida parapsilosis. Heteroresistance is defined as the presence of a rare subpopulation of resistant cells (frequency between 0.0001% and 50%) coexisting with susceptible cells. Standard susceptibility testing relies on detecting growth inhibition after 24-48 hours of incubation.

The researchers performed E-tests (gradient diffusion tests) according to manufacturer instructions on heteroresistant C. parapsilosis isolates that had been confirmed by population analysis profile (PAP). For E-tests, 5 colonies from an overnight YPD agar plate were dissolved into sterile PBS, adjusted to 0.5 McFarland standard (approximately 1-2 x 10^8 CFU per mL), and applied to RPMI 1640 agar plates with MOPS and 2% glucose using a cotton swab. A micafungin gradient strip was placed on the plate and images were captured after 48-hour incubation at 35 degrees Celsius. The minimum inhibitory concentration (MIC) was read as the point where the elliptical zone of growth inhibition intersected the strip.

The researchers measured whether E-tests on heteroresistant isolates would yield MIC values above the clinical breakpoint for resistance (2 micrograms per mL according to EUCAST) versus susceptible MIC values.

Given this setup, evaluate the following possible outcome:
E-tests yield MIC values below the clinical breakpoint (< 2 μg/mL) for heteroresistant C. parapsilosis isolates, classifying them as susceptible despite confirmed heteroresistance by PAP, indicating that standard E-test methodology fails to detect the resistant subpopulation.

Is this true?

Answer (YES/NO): YES